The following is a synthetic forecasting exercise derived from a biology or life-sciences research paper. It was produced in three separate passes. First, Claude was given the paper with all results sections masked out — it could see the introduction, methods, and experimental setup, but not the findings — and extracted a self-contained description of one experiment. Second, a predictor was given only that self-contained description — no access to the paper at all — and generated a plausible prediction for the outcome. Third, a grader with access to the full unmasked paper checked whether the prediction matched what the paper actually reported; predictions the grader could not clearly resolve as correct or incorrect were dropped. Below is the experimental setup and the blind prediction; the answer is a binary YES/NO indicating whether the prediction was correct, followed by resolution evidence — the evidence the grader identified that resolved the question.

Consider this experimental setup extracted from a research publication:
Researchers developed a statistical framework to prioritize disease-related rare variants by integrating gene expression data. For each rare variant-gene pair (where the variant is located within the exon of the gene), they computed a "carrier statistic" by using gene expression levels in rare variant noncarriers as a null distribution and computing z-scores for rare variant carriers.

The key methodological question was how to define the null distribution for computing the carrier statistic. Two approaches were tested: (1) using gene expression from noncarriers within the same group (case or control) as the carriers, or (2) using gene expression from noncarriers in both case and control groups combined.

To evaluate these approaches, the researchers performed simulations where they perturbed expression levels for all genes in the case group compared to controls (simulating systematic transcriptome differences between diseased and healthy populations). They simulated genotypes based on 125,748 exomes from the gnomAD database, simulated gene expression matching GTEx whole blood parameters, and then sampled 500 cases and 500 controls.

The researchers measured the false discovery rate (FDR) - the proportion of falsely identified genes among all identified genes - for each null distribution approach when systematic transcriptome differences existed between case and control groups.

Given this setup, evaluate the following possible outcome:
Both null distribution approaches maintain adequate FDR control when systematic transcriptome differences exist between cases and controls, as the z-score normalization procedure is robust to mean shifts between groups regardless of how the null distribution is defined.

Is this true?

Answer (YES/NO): NO